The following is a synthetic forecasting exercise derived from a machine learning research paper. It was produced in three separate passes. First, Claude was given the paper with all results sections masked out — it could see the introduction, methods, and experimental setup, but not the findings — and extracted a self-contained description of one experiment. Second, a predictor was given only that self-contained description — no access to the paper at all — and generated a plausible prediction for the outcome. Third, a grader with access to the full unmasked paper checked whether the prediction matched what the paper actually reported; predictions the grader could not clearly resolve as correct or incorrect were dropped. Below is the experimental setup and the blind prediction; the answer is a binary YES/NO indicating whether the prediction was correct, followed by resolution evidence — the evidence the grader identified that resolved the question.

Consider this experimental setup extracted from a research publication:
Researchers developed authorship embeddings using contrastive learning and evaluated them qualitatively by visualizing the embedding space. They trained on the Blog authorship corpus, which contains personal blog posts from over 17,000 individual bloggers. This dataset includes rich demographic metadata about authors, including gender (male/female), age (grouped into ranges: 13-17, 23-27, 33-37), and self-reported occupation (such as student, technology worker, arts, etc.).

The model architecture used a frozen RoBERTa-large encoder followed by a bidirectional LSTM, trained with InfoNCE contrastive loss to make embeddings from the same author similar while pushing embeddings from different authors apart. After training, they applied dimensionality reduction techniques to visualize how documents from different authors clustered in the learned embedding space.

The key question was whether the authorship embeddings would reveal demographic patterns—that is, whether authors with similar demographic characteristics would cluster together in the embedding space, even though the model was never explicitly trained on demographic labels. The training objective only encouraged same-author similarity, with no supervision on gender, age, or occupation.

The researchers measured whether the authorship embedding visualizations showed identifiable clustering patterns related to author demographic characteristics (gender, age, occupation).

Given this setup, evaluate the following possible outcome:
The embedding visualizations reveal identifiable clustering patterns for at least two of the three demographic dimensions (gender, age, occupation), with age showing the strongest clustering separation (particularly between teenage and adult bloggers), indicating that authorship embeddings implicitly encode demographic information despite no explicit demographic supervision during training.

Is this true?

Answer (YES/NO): YES